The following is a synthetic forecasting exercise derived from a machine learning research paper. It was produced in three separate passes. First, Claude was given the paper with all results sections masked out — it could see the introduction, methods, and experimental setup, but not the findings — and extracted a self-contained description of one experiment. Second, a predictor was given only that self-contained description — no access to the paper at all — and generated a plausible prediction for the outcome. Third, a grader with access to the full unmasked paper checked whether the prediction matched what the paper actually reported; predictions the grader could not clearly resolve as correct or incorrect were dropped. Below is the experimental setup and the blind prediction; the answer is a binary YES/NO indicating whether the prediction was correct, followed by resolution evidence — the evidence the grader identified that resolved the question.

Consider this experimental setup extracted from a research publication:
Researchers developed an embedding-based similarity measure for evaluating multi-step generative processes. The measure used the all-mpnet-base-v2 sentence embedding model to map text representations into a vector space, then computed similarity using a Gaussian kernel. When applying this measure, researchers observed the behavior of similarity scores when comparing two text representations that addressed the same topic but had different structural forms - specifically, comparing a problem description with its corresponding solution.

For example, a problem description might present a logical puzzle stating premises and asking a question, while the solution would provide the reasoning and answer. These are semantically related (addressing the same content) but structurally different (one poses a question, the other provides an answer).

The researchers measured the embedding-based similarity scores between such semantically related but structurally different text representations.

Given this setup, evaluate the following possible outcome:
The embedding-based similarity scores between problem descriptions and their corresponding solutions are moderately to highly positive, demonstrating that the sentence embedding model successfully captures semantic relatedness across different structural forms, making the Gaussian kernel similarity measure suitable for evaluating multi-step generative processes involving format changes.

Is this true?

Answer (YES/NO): NO